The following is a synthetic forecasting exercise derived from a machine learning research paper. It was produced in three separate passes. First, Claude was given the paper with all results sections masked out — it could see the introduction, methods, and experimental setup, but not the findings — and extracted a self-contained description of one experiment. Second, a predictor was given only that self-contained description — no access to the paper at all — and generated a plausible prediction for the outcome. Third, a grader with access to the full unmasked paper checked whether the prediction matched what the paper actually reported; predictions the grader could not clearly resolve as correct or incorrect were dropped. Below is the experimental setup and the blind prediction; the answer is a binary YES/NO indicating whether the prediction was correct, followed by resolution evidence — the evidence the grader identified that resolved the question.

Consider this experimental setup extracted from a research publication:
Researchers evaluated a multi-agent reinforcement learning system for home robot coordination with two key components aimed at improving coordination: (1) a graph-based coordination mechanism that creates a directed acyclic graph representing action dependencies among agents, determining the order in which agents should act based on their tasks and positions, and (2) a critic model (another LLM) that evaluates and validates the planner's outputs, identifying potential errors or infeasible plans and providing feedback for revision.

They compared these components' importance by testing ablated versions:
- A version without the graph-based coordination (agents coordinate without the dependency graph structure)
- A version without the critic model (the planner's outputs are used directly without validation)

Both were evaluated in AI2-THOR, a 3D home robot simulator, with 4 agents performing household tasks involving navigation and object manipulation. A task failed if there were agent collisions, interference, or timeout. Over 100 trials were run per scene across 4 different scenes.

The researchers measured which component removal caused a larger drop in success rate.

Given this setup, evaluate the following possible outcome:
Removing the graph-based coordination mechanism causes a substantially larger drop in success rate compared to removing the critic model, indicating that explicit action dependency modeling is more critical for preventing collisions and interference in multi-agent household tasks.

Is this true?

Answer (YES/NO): NO